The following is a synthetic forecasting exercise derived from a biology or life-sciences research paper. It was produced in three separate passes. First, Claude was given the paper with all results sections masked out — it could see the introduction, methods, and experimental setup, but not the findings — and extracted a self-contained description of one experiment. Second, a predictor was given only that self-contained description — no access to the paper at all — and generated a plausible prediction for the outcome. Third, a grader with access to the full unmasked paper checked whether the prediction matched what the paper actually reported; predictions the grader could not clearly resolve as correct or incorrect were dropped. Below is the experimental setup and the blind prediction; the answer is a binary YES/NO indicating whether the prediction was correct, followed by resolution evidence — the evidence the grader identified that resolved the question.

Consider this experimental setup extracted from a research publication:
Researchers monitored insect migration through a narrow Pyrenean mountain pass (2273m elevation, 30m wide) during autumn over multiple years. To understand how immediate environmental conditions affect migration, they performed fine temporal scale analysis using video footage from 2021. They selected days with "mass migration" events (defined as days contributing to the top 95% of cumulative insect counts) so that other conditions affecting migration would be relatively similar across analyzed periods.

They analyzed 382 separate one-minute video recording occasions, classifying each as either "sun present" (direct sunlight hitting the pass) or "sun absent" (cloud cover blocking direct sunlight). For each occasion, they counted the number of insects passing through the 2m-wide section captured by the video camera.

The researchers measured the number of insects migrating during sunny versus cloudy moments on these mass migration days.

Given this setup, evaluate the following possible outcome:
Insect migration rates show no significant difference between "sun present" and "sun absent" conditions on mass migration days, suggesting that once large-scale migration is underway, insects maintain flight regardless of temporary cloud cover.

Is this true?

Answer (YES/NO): NO